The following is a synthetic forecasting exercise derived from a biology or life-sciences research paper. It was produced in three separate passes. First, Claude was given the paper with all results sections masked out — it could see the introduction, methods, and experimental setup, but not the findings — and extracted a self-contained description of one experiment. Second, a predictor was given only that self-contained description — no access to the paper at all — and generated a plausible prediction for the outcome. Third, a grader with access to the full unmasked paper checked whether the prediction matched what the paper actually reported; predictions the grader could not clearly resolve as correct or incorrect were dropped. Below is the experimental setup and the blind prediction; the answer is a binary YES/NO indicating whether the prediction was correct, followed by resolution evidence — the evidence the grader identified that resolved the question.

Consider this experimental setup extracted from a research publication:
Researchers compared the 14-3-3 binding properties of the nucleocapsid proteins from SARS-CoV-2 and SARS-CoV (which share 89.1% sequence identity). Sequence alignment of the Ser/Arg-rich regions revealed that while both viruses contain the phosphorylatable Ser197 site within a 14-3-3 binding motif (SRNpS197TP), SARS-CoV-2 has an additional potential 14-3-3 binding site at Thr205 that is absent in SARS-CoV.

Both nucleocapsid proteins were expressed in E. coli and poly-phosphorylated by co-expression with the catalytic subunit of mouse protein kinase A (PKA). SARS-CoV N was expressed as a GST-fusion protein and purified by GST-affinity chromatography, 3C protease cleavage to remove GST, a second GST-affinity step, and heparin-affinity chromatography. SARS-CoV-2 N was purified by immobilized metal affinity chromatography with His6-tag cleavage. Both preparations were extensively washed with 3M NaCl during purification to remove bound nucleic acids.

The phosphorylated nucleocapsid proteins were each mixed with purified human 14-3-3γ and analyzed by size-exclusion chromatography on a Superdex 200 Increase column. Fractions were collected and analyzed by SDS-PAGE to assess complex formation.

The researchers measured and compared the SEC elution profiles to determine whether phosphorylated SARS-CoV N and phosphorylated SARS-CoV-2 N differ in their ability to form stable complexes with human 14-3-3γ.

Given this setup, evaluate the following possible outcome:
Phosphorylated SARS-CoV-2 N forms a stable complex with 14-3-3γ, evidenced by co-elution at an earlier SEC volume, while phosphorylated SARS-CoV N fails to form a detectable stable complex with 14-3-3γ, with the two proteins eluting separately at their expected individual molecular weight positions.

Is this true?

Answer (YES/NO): NO